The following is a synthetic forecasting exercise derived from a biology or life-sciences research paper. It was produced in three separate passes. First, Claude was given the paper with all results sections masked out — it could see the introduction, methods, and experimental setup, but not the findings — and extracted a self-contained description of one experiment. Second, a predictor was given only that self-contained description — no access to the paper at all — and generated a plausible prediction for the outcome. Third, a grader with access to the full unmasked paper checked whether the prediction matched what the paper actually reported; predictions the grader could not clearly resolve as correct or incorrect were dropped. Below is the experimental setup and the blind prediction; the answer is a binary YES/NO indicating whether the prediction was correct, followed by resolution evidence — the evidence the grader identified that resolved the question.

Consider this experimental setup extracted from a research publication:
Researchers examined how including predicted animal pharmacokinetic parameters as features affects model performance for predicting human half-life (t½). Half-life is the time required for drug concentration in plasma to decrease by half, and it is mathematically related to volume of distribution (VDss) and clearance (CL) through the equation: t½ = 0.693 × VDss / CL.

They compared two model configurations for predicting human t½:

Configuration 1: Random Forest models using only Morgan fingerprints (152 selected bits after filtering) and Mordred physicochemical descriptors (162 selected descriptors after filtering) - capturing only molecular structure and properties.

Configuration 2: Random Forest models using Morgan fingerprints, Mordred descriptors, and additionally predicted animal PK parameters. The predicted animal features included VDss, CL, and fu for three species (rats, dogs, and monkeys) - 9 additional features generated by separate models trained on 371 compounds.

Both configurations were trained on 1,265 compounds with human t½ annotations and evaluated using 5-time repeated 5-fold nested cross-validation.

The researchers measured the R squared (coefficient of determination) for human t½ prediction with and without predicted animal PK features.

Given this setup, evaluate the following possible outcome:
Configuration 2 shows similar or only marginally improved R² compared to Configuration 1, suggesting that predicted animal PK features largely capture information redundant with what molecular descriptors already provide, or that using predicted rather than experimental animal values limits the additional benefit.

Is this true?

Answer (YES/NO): NO